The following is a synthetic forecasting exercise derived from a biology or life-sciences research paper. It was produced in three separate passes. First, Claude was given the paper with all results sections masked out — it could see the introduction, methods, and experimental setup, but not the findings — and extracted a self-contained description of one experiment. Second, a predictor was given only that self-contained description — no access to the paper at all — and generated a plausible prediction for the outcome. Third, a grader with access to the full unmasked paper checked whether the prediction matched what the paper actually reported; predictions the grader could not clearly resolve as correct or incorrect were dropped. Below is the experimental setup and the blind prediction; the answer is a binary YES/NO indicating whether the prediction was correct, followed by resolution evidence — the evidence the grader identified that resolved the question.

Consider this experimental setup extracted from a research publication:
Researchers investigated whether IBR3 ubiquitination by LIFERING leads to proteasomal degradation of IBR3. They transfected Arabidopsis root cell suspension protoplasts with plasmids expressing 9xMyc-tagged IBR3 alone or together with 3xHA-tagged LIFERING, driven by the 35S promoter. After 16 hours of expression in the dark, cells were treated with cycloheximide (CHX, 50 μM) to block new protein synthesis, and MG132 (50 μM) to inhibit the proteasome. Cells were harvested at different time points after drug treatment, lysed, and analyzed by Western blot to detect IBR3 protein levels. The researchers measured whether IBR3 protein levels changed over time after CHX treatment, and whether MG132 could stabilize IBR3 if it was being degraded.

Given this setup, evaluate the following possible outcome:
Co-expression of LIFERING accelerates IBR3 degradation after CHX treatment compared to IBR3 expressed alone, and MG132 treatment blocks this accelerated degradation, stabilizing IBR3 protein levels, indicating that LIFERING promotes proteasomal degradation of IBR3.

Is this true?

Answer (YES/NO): NO